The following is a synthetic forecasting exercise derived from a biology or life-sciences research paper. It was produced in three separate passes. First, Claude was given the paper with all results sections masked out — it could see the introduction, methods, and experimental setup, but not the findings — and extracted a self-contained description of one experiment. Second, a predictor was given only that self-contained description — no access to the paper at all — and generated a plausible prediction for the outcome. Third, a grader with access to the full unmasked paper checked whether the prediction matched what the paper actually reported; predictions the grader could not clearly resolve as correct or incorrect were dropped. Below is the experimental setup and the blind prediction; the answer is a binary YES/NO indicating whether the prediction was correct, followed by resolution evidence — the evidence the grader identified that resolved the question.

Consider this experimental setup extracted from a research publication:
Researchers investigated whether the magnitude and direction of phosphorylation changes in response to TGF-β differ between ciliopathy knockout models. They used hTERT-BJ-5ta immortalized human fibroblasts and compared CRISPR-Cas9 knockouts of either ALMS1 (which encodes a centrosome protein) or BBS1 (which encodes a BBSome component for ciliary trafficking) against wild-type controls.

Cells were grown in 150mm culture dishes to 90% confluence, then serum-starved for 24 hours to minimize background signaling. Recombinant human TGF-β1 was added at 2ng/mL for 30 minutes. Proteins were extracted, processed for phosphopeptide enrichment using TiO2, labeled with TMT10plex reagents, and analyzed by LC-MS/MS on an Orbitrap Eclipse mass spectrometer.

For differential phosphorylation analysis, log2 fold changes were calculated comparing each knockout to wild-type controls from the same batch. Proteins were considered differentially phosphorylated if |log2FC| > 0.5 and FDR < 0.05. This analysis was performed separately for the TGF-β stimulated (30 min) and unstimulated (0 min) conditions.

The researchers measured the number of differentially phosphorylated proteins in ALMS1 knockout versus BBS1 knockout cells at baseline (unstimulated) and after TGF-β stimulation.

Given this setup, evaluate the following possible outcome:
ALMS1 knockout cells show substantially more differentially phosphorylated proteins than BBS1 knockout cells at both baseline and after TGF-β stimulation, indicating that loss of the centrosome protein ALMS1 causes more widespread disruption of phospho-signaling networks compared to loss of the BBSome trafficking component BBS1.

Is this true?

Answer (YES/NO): NO